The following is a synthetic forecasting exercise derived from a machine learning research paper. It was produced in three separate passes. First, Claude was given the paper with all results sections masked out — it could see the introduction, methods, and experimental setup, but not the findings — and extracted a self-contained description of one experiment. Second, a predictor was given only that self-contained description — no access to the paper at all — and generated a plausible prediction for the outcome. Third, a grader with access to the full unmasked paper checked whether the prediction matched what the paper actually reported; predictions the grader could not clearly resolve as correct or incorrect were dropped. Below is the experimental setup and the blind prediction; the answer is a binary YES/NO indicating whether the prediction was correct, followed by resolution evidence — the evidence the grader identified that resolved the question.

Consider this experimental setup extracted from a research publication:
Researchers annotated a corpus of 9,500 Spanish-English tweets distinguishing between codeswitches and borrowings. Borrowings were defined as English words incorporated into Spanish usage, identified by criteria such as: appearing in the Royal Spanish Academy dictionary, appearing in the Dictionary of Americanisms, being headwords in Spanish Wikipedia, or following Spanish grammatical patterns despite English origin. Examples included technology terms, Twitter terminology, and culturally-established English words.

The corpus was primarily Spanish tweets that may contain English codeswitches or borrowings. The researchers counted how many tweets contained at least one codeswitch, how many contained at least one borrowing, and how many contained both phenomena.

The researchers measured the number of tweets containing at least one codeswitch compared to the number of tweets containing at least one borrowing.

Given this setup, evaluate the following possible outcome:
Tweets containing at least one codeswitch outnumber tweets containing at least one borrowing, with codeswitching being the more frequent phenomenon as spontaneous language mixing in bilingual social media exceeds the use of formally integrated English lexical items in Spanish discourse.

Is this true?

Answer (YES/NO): YES